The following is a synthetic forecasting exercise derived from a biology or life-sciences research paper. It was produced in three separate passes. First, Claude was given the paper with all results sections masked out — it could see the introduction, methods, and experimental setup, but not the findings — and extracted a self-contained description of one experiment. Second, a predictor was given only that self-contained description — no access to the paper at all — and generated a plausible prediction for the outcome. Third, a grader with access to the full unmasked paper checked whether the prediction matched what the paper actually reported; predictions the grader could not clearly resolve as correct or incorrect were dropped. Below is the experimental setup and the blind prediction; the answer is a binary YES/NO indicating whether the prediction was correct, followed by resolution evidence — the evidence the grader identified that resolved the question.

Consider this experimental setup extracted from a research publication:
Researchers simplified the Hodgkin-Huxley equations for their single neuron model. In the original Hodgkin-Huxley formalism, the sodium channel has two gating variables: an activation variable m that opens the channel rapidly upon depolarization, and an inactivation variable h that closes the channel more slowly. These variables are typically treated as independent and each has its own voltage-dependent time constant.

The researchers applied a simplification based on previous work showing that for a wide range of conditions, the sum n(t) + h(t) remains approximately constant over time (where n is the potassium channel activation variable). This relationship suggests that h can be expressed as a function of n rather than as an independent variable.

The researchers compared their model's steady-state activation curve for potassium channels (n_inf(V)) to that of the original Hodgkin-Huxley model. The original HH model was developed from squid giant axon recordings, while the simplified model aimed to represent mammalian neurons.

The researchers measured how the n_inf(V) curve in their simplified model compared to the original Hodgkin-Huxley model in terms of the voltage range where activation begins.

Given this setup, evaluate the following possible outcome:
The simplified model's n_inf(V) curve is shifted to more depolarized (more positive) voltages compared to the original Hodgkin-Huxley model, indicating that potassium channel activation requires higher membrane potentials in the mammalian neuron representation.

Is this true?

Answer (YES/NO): NO